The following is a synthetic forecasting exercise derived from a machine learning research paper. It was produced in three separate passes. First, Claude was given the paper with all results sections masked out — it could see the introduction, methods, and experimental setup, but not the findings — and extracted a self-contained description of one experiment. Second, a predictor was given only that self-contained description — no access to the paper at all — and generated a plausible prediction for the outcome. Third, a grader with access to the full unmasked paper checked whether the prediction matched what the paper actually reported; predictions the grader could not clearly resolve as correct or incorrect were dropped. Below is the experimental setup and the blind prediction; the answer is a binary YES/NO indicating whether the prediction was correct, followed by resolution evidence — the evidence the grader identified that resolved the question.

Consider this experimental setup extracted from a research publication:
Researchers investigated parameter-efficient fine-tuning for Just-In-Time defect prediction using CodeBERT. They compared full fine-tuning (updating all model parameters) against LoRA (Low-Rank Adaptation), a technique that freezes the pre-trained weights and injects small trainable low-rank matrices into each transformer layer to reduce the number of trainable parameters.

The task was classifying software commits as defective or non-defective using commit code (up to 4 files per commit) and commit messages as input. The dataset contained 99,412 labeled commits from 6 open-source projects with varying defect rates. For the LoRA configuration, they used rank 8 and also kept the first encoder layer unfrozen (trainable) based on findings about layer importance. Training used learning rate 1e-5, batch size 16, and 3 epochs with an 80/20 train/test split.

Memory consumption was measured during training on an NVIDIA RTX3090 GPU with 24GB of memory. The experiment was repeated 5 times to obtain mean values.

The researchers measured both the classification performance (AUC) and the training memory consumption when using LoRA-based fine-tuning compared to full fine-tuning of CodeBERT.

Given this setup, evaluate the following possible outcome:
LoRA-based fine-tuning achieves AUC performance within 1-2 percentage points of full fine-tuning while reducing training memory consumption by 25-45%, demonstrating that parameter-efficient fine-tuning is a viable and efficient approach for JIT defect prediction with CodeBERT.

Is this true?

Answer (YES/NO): NO